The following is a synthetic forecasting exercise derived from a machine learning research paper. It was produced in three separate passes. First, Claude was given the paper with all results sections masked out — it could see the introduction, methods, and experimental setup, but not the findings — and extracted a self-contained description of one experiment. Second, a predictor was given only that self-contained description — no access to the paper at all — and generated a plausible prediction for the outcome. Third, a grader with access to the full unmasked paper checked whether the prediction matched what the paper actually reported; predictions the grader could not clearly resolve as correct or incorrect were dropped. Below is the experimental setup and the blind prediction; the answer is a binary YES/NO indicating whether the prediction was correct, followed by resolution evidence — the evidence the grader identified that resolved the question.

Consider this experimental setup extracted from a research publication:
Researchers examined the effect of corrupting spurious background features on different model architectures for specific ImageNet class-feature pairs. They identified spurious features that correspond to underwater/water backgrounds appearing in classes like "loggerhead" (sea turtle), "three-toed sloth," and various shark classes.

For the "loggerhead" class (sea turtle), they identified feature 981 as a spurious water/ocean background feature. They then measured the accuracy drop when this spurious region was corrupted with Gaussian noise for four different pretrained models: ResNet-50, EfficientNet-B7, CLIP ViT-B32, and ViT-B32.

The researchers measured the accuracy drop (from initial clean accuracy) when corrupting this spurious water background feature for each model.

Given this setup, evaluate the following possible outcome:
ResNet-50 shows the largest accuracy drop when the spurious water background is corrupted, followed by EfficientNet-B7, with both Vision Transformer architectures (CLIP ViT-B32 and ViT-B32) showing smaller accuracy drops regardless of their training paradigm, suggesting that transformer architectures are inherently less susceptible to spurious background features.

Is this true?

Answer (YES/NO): NO